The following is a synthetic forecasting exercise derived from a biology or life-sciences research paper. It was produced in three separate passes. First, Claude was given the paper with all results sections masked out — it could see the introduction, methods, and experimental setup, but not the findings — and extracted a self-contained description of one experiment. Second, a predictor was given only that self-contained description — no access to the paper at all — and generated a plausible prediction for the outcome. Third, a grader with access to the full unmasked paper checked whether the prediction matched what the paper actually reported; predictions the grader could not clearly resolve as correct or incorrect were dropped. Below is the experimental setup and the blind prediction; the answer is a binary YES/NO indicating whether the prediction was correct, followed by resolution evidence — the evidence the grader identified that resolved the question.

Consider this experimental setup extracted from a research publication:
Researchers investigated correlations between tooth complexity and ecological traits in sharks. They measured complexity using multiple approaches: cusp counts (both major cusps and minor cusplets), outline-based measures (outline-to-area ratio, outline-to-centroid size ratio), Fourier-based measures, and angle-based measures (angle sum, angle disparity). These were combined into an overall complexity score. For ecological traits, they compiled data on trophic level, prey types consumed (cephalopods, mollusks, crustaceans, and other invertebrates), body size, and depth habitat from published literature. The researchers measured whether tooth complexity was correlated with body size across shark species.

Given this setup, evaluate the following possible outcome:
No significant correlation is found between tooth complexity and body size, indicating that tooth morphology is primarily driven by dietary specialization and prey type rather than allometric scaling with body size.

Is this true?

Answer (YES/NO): NO